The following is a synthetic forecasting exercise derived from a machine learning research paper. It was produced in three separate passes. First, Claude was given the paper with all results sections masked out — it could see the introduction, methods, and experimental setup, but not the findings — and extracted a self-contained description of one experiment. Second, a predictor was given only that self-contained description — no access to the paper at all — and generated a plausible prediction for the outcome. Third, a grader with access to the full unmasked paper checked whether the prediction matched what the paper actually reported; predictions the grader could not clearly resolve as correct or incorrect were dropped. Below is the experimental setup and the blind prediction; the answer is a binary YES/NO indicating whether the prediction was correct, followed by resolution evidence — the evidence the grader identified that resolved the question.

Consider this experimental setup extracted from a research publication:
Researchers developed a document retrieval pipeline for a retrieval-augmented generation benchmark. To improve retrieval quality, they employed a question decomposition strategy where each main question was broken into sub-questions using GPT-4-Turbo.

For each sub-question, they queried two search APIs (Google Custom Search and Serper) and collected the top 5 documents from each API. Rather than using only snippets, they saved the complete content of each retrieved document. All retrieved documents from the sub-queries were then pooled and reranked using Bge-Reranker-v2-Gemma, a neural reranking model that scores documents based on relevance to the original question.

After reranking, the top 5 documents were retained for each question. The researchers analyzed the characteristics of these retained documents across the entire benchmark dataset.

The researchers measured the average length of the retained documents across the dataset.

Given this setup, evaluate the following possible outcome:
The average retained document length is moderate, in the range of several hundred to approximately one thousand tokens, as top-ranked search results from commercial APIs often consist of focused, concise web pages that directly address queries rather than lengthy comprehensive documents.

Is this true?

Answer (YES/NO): NO